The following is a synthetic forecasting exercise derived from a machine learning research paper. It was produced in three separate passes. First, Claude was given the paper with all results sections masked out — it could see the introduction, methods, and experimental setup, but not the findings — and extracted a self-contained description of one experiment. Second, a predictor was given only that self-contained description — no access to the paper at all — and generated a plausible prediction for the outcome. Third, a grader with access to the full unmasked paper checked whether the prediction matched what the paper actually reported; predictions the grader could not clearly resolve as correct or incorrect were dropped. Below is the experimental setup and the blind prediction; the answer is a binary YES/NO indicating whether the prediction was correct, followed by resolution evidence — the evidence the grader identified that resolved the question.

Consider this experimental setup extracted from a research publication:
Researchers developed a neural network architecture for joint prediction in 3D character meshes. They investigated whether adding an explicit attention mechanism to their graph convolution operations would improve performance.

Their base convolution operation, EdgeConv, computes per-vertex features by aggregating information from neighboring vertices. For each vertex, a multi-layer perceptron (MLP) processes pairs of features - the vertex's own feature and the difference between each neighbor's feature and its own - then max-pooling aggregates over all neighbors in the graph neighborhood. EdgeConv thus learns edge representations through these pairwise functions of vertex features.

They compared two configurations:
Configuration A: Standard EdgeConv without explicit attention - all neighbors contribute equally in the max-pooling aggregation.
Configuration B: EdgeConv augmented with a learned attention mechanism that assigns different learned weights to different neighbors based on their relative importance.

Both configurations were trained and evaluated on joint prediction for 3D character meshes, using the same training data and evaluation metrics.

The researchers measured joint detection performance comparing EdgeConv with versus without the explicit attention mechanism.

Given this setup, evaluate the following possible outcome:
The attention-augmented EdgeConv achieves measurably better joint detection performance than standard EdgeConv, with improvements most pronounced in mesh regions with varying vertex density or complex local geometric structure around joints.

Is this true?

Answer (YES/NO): NO